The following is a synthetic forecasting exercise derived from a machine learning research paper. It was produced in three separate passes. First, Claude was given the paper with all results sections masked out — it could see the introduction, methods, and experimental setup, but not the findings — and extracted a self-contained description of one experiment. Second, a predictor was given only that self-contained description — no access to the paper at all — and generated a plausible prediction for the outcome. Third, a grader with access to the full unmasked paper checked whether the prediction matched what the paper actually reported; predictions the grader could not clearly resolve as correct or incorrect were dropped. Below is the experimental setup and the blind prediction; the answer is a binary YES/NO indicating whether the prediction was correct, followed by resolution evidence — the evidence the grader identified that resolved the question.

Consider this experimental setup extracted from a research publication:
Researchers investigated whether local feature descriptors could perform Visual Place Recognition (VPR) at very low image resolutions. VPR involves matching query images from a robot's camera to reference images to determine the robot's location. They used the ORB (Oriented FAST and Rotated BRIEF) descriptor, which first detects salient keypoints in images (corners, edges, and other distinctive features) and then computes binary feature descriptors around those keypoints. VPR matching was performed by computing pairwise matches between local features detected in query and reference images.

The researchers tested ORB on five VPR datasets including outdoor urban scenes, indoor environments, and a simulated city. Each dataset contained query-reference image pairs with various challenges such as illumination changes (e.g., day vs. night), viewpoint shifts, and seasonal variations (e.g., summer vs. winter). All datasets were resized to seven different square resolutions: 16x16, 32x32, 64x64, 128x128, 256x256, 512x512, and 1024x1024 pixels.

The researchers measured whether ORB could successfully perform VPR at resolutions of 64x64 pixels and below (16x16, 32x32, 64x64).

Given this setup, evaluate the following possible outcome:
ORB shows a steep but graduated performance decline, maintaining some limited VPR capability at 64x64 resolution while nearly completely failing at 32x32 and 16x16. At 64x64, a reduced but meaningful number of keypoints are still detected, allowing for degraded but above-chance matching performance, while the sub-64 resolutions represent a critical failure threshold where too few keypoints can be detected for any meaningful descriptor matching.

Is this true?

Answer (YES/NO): NO